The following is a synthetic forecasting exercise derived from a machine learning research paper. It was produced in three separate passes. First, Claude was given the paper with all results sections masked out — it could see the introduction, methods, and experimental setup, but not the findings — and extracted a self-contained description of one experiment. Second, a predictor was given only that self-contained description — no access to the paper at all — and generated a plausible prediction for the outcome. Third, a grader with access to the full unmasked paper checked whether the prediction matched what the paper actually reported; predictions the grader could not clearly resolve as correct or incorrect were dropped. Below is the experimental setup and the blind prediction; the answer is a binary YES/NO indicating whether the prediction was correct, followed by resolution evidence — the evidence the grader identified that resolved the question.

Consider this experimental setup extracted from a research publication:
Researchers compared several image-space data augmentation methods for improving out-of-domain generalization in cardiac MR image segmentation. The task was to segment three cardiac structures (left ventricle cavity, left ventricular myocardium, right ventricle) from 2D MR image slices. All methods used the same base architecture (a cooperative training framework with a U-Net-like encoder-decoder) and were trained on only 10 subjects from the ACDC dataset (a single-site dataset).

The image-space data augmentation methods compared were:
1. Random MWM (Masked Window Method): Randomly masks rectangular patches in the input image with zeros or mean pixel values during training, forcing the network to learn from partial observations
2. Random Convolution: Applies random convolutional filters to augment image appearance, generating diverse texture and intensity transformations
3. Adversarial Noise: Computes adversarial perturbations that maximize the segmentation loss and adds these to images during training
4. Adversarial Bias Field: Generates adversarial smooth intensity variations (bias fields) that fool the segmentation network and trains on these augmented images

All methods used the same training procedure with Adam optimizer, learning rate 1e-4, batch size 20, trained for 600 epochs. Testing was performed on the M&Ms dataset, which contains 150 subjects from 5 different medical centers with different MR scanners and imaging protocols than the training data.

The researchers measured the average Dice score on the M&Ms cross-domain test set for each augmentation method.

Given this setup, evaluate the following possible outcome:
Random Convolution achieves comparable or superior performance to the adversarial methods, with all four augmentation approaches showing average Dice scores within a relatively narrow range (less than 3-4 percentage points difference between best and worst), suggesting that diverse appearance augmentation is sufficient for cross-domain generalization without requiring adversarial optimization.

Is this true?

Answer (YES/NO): NO